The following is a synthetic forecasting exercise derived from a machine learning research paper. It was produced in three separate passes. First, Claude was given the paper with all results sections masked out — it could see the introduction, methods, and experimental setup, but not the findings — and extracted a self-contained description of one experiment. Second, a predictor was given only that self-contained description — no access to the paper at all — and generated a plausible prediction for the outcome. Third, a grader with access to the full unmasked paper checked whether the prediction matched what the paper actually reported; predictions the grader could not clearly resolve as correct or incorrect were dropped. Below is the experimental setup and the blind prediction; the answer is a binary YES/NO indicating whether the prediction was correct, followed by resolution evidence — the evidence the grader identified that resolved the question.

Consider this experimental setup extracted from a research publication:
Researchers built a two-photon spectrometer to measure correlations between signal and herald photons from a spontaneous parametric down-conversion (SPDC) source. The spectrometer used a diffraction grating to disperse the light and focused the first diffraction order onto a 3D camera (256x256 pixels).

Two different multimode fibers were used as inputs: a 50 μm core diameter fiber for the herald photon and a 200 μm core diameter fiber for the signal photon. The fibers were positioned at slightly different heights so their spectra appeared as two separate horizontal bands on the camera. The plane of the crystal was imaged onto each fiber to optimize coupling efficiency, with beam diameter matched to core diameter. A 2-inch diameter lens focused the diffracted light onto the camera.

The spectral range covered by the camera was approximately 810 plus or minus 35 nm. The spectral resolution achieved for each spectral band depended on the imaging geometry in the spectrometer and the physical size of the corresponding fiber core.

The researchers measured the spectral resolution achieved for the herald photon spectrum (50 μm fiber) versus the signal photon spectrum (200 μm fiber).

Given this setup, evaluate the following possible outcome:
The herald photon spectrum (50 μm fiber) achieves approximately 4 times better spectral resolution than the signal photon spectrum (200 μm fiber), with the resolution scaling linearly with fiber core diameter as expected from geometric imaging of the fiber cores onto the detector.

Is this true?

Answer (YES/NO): NO